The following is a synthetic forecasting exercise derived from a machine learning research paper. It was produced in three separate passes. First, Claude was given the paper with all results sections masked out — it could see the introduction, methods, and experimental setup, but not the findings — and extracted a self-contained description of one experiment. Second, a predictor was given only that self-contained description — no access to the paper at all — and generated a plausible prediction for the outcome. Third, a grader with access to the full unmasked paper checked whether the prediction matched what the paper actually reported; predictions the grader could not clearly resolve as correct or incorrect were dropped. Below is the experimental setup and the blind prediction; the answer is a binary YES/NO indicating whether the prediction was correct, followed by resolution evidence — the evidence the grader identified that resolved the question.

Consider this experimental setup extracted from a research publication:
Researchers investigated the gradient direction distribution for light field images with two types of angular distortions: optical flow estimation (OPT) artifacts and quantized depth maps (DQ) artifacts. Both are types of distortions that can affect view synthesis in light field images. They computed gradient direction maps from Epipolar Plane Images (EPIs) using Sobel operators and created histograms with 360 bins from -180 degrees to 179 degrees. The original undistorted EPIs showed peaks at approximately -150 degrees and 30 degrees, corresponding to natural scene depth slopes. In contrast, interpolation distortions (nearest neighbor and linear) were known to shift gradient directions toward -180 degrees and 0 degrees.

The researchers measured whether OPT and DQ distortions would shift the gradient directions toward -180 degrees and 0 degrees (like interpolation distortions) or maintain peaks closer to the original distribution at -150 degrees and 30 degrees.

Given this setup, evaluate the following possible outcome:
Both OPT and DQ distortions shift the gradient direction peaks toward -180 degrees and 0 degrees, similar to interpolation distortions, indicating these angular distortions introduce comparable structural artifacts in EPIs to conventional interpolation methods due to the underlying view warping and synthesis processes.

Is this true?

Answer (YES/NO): NO